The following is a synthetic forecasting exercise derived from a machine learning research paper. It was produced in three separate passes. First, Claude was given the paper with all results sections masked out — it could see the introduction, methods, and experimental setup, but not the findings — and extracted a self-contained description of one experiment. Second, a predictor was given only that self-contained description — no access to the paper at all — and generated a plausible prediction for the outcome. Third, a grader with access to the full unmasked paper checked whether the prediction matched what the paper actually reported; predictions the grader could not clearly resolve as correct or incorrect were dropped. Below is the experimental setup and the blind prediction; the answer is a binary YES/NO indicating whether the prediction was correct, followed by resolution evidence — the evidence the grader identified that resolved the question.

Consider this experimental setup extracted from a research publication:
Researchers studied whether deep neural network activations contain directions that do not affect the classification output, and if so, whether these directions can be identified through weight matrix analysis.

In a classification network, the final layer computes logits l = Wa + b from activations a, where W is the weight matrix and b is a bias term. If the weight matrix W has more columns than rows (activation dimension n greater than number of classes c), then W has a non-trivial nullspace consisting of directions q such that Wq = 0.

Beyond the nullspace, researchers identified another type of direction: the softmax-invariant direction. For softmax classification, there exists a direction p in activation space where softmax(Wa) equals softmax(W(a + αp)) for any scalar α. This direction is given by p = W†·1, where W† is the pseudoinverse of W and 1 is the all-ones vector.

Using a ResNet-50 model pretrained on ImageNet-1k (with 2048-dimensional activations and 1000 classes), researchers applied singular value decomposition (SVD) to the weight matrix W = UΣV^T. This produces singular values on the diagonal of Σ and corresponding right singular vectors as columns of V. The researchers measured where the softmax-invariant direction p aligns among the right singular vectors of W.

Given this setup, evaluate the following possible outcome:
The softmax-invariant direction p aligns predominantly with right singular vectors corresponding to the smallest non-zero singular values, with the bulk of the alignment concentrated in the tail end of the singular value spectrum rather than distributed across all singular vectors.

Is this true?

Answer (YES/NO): NO